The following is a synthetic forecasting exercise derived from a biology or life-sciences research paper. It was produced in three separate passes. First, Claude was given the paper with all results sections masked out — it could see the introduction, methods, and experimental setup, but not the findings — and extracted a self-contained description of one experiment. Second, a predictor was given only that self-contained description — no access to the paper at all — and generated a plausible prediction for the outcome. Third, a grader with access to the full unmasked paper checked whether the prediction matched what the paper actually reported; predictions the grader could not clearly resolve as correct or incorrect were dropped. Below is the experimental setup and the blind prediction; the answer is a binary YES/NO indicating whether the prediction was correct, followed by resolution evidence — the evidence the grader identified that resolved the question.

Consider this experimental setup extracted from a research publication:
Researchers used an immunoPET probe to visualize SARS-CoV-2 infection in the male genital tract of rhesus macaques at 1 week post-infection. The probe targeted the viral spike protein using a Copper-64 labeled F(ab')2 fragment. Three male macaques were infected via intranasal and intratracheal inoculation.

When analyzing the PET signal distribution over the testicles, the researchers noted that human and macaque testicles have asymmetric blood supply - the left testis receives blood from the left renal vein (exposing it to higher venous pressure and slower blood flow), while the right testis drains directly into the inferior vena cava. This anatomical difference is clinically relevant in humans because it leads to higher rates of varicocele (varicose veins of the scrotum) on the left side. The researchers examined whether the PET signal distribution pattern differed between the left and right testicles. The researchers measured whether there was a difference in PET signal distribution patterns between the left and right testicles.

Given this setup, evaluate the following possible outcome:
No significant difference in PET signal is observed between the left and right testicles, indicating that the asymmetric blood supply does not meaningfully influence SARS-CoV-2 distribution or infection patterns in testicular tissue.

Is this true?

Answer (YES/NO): NO